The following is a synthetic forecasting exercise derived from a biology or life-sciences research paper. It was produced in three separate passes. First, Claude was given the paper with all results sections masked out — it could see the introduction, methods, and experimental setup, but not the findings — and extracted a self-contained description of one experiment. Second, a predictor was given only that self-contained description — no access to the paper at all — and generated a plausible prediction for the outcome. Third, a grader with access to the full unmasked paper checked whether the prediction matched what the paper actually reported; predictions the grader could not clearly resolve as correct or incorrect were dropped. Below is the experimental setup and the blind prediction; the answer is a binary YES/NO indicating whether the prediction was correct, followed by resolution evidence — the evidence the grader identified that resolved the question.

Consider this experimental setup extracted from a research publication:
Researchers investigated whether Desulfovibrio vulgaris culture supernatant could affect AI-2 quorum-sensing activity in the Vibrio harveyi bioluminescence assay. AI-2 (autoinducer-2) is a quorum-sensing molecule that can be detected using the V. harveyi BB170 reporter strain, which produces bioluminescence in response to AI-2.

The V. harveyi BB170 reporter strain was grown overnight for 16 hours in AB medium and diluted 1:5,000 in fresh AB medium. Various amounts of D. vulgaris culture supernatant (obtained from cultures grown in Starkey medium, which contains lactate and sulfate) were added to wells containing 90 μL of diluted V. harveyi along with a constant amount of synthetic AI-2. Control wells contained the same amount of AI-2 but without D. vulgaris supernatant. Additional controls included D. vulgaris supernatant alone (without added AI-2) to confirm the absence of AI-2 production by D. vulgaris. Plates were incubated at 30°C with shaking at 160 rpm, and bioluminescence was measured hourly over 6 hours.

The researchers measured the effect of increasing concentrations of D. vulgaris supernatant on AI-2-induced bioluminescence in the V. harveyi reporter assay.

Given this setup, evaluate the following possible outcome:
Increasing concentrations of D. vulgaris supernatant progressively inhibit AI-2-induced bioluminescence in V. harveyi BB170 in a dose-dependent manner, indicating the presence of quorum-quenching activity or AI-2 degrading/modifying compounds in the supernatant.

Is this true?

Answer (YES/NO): YES